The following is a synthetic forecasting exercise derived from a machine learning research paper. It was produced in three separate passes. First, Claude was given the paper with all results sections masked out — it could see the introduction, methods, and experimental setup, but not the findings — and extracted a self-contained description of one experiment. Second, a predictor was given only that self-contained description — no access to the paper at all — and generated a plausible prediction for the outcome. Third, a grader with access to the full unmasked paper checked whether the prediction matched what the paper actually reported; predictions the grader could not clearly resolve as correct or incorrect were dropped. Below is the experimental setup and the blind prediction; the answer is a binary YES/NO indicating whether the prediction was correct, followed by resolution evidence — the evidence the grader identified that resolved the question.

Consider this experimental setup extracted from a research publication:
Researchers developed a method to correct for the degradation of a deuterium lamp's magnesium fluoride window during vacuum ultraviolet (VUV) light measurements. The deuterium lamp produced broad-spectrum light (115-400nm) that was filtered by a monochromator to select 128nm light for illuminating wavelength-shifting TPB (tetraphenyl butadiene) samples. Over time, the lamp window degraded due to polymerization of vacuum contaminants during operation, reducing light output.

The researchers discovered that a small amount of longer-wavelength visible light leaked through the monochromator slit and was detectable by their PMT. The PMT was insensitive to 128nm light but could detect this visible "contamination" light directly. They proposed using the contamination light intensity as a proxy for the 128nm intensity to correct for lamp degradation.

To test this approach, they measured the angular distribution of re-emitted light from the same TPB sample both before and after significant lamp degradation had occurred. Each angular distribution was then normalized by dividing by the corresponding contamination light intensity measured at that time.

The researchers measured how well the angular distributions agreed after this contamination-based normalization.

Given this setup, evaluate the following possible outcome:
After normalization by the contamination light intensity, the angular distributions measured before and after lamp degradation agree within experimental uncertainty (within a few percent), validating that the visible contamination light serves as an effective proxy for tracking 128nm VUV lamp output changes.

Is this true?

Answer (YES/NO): YES